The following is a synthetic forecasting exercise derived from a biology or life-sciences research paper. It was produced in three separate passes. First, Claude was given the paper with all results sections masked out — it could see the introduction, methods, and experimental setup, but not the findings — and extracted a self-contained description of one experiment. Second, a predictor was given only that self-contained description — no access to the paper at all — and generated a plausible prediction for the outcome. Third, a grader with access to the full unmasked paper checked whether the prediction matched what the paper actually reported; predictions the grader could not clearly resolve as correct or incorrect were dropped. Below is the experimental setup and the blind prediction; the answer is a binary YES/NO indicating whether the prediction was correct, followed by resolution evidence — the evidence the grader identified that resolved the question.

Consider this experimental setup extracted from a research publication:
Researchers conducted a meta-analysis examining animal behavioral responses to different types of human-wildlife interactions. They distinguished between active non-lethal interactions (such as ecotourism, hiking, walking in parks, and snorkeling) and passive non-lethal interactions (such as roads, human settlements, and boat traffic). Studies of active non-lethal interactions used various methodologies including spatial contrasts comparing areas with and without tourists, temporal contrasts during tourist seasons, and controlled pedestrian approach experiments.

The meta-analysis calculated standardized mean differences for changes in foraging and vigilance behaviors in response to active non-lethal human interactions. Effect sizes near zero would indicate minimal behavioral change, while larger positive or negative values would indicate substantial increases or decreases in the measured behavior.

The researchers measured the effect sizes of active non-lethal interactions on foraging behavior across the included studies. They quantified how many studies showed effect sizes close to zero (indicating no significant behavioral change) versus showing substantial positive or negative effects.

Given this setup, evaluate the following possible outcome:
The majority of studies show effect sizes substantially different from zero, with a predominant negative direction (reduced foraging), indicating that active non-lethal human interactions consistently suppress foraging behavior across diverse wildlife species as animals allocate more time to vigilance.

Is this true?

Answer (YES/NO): NO